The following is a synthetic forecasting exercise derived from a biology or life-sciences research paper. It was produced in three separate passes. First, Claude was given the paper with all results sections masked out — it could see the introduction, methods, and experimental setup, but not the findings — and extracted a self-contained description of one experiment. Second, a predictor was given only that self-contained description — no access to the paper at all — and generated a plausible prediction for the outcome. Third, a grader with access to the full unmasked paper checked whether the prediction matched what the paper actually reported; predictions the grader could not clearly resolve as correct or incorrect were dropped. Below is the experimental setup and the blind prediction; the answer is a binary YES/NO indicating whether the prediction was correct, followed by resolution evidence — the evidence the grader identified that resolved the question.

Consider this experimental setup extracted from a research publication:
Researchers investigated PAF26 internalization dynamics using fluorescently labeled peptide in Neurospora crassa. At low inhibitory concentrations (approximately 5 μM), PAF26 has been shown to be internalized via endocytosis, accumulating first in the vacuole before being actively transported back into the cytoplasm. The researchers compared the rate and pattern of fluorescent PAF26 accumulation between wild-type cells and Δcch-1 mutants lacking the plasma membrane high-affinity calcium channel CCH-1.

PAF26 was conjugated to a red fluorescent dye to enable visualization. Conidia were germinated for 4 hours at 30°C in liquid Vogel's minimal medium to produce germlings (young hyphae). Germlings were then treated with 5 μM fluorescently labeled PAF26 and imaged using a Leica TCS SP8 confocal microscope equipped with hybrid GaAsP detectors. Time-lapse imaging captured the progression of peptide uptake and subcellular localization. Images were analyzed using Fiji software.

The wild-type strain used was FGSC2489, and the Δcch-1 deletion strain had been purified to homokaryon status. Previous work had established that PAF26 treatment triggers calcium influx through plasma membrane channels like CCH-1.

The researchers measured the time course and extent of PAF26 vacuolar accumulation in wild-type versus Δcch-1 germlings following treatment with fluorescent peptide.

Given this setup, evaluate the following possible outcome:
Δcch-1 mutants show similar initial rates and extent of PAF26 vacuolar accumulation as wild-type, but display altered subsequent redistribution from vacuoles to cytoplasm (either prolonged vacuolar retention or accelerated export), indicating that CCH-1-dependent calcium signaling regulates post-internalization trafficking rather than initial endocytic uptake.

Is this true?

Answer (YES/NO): NO